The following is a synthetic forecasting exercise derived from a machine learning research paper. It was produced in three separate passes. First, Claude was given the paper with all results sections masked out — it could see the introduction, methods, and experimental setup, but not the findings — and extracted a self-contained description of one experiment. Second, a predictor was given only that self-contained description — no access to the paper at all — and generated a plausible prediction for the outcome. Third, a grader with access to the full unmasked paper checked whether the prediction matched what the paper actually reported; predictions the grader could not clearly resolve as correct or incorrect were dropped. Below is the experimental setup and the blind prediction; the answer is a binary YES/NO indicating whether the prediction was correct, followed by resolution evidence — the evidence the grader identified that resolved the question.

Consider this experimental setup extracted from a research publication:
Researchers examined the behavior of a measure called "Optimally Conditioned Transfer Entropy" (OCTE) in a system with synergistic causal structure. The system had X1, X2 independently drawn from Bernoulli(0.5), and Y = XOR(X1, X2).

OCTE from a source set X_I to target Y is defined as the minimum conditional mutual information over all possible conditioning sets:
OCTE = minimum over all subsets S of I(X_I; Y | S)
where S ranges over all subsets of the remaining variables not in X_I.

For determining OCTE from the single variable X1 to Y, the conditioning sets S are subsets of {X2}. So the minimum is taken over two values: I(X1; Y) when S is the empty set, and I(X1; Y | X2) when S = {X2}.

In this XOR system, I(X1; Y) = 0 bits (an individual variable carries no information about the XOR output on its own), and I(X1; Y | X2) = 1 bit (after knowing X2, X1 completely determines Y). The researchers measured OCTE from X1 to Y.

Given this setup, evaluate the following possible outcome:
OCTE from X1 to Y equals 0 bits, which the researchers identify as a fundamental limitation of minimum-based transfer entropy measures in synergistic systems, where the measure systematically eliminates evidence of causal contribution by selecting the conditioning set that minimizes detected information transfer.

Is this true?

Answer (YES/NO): NO